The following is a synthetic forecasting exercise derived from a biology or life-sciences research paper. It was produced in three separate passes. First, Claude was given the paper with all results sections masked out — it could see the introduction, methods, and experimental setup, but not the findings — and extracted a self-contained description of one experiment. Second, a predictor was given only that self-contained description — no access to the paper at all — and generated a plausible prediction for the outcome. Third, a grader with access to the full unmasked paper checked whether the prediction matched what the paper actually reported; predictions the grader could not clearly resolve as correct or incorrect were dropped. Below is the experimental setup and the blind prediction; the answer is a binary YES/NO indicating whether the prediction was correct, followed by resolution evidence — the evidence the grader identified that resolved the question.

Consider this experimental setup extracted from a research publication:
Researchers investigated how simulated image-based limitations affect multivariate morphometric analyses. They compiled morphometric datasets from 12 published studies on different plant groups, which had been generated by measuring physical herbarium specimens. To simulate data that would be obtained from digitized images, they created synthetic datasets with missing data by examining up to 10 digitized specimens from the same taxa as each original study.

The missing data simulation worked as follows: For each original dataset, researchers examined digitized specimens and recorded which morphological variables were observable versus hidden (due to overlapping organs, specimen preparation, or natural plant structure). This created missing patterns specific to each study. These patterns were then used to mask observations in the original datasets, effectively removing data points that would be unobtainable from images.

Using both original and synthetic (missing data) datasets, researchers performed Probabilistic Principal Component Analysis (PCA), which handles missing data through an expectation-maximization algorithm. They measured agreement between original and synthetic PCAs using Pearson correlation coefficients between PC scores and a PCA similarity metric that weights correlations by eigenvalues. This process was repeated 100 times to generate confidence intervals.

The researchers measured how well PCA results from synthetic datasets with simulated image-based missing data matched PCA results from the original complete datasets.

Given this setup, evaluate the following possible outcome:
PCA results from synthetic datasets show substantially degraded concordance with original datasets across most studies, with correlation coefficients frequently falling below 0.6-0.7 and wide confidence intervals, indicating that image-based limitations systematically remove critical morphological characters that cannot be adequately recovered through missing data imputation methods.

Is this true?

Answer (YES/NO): NO